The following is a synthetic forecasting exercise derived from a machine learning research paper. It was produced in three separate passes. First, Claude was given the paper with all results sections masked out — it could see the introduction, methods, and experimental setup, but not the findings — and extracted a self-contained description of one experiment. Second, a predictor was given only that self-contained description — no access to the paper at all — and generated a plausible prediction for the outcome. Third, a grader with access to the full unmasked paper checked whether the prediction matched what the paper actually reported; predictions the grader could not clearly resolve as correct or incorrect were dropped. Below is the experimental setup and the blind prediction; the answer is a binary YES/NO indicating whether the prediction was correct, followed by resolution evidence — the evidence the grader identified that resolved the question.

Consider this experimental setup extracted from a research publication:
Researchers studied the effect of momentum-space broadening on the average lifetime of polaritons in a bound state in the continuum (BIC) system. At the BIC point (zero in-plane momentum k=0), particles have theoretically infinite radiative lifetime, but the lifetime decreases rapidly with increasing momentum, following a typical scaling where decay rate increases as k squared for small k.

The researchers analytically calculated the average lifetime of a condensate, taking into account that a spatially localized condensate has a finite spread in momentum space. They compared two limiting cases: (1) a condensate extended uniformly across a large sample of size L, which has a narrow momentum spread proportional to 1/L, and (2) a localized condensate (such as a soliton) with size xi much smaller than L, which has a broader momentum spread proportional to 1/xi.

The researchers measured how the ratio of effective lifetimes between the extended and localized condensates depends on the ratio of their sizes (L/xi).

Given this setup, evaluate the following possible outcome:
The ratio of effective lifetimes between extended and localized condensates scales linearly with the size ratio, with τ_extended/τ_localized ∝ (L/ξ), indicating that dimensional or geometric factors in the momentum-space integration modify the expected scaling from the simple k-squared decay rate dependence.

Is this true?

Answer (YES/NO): NO